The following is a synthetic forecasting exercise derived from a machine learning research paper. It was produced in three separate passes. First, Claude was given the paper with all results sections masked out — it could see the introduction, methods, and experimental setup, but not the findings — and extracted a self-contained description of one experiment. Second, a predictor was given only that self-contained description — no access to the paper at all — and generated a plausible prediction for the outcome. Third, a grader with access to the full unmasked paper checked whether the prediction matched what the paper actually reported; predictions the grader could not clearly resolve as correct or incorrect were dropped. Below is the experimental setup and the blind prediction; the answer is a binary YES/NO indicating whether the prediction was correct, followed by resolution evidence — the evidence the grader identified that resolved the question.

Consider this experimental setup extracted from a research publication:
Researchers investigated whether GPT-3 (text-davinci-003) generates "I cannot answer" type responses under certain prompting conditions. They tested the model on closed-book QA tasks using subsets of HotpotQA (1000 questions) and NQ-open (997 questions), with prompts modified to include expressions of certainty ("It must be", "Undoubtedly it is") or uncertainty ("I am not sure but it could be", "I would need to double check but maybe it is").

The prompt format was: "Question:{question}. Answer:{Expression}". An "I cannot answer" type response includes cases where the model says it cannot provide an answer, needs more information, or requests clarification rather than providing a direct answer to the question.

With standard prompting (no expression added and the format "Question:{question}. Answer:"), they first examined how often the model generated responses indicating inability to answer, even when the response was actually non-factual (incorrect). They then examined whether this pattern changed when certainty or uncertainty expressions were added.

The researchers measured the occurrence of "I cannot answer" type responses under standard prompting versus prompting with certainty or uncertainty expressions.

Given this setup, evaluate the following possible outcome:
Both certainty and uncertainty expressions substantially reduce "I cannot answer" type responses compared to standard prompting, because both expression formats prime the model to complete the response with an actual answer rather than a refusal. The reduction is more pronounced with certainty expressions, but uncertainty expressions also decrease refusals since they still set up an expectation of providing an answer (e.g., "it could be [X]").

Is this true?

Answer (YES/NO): NO